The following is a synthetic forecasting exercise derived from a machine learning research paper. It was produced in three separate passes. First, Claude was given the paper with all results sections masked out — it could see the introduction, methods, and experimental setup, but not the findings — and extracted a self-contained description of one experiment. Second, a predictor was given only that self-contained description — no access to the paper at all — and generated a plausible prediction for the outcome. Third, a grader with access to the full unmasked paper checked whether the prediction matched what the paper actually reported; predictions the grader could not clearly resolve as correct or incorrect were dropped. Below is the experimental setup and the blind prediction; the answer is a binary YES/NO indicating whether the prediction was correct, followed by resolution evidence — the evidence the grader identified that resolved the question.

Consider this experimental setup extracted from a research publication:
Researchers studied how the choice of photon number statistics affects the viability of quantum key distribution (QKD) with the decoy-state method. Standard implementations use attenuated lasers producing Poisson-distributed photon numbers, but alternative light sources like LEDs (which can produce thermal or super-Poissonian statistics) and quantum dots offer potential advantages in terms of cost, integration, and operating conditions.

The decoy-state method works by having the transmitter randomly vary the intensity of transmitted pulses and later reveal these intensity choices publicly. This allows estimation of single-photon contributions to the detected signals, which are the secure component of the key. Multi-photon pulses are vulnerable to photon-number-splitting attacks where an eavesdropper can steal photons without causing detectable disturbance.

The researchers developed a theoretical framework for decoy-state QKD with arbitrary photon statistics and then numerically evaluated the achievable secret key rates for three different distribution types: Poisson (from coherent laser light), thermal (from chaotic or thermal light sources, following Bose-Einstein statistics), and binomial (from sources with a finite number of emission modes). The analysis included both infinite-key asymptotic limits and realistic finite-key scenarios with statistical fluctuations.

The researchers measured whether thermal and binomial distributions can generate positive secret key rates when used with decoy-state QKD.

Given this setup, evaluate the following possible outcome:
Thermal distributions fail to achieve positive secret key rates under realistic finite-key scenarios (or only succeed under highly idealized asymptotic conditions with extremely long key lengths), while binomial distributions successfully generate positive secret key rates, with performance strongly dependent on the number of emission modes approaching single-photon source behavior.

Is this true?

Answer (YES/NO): NO